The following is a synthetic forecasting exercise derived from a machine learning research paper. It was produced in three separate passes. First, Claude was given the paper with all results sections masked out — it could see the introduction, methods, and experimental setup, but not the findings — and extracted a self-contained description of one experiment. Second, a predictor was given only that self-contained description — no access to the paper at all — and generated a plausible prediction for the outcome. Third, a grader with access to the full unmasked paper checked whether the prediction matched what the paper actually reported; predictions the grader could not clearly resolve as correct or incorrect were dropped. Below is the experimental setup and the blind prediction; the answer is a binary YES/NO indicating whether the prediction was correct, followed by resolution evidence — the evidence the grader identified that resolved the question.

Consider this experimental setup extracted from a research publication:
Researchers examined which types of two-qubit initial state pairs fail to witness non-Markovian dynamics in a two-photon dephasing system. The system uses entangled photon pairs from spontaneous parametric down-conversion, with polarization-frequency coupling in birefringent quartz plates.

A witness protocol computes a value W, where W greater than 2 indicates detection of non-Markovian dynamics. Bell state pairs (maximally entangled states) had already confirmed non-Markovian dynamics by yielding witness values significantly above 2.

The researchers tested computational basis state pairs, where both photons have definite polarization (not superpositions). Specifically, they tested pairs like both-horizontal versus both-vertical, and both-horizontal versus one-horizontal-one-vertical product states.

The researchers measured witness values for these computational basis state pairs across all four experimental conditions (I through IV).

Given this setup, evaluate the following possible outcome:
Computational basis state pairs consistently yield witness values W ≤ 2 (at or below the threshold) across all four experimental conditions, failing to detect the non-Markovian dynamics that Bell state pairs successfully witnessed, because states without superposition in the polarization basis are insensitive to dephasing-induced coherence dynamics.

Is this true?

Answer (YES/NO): YES